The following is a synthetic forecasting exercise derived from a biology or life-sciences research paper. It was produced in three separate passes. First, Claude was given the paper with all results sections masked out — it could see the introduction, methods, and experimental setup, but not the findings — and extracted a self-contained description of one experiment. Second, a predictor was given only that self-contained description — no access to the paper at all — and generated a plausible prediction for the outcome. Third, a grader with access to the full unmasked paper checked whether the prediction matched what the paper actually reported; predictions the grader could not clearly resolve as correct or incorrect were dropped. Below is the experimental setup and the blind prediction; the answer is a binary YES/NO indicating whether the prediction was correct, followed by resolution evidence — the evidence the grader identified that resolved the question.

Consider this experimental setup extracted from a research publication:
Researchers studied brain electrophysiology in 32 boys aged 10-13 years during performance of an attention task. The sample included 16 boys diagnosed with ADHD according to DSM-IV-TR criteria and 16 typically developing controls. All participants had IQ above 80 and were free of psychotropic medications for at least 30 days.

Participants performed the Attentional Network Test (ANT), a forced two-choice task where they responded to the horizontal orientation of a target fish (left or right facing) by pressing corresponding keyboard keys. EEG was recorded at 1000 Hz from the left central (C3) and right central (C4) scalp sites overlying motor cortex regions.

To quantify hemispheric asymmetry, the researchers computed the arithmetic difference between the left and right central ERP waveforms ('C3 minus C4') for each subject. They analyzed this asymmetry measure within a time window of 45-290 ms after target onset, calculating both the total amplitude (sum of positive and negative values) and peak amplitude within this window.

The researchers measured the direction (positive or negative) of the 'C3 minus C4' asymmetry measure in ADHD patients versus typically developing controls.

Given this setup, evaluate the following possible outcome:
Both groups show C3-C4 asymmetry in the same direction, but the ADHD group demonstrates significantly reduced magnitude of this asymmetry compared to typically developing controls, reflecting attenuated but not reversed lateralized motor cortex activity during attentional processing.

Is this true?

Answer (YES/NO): NO